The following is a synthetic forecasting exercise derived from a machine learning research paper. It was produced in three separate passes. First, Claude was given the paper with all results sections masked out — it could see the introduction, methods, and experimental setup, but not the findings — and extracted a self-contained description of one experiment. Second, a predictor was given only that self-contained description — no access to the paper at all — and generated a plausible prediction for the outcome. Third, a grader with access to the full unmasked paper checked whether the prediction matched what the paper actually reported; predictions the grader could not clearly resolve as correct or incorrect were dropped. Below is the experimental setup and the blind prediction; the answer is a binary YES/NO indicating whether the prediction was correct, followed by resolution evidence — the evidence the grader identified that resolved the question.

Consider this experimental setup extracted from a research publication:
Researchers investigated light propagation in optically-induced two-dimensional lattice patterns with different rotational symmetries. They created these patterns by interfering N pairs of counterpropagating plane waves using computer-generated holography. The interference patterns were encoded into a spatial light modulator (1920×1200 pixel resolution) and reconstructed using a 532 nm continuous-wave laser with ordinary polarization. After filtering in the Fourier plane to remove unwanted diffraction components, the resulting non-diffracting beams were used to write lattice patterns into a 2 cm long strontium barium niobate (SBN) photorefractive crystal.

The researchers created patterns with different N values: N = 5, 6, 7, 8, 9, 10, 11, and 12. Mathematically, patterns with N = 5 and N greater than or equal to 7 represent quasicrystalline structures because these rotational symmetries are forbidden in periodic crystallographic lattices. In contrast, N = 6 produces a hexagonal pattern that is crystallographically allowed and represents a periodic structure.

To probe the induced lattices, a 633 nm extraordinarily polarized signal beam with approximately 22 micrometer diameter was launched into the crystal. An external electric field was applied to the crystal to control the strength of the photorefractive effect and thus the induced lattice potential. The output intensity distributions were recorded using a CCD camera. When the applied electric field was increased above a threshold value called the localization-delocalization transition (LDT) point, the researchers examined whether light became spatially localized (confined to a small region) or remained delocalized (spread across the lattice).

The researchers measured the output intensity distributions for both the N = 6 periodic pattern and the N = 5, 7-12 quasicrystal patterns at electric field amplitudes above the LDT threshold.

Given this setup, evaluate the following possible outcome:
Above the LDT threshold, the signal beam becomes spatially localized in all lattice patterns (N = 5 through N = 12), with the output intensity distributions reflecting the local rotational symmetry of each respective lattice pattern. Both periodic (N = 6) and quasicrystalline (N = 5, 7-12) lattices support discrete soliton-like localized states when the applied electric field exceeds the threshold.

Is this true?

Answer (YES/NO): NO